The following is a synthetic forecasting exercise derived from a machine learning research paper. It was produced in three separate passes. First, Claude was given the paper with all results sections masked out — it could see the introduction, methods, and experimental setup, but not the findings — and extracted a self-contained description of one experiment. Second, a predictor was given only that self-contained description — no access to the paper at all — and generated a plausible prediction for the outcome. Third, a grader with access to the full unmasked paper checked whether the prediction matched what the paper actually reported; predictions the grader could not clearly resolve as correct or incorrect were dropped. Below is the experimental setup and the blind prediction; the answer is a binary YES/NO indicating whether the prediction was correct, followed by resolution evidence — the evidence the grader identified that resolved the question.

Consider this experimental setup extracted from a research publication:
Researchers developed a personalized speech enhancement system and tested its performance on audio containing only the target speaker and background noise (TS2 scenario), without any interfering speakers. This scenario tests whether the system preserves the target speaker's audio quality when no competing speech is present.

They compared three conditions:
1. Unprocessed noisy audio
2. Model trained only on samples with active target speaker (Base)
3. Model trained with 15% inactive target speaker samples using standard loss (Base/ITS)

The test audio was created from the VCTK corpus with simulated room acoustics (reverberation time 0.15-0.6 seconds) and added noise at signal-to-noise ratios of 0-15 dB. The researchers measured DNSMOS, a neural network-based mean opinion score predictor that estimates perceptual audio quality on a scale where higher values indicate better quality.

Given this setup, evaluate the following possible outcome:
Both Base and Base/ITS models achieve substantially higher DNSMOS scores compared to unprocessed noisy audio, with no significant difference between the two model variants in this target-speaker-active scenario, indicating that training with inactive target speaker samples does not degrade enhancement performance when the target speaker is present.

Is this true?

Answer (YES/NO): NO